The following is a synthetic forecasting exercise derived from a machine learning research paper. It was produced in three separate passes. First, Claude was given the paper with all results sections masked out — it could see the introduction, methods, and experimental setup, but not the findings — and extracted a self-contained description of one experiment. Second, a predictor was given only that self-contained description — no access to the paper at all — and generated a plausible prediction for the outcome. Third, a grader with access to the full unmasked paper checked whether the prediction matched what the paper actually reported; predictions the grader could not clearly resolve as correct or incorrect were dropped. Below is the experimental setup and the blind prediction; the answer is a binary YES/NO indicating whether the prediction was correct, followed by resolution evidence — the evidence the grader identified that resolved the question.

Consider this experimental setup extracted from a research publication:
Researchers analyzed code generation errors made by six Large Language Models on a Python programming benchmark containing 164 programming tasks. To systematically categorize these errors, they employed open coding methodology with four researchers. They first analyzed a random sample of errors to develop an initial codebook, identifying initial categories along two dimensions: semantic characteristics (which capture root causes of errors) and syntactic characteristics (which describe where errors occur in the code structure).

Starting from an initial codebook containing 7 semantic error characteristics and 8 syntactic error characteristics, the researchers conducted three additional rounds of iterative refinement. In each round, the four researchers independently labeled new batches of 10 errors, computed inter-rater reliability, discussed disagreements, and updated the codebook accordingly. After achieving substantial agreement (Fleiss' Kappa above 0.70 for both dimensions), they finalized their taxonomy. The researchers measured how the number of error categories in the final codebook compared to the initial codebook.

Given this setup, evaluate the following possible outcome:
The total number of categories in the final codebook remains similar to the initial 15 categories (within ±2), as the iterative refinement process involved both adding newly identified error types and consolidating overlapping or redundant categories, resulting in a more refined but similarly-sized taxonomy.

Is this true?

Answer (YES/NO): NO